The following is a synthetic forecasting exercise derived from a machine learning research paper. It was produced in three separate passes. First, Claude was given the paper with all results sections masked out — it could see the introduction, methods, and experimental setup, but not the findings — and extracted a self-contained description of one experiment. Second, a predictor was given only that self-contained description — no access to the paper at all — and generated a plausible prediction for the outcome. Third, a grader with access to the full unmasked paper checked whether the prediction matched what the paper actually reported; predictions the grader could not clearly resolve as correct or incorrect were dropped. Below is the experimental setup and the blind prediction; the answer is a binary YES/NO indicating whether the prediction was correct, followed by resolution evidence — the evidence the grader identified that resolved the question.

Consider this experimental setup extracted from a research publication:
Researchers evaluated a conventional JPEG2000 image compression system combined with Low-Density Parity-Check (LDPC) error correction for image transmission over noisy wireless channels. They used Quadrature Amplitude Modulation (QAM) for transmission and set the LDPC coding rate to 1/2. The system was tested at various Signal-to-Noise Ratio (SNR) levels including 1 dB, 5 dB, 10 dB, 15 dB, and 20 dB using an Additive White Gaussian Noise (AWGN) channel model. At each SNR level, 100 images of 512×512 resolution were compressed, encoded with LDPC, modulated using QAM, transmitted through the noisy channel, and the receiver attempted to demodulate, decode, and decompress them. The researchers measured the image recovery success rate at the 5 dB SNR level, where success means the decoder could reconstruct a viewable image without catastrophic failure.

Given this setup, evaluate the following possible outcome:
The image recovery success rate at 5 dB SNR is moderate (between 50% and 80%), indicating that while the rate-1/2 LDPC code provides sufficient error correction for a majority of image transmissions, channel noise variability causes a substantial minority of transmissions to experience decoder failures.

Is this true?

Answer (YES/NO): NO